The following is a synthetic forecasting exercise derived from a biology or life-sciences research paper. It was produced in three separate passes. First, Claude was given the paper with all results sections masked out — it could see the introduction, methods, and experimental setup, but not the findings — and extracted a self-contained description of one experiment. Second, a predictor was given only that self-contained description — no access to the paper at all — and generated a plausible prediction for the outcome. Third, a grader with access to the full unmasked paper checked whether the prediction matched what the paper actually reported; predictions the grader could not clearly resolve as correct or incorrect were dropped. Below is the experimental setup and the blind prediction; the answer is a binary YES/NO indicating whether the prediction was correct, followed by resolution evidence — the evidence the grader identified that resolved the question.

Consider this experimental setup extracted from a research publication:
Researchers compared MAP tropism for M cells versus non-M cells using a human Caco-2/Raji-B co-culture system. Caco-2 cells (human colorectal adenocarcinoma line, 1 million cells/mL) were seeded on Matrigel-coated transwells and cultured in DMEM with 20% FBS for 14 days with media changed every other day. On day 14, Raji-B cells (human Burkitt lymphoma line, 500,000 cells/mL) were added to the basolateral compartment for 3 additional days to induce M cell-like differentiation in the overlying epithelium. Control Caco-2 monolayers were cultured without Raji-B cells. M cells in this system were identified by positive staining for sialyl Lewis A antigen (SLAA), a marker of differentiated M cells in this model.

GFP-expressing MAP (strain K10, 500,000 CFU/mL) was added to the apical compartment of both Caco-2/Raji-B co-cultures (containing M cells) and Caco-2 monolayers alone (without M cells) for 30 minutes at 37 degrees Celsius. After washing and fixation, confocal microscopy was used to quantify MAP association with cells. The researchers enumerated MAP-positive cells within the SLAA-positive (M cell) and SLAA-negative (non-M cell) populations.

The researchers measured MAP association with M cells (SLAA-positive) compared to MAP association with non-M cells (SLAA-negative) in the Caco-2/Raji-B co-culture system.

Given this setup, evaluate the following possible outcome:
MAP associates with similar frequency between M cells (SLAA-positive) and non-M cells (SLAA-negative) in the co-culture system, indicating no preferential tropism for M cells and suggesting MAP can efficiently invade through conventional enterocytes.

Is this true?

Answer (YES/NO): NO